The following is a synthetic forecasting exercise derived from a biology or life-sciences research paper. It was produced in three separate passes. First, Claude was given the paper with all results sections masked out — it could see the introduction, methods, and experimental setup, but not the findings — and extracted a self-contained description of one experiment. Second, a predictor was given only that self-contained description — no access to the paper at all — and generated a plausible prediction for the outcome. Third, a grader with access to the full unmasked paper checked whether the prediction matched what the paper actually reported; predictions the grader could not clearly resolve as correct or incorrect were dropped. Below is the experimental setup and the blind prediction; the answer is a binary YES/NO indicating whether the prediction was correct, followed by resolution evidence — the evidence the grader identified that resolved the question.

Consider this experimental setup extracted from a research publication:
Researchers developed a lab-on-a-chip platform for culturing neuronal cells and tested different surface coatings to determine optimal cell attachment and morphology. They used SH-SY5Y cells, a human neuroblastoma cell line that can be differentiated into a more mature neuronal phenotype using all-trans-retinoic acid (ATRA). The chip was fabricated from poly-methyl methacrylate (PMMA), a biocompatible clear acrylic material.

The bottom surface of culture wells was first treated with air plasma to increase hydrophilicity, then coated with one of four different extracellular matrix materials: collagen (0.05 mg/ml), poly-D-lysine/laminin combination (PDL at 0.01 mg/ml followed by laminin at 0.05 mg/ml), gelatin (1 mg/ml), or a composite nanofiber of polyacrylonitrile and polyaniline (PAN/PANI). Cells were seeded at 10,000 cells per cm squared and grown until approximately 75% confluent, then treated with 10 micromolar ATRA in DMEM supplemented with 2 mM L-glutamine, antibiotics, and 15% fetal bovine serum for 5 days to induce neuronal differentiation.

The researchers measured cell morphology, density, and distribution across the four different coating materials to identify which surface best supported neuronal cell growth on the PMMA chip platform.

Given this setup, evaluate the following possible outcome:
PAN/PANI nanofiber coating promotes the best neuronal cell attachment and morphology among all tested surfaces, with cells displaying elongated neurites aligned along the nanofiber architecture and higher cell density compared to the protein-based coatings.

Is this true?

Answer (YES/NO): NO